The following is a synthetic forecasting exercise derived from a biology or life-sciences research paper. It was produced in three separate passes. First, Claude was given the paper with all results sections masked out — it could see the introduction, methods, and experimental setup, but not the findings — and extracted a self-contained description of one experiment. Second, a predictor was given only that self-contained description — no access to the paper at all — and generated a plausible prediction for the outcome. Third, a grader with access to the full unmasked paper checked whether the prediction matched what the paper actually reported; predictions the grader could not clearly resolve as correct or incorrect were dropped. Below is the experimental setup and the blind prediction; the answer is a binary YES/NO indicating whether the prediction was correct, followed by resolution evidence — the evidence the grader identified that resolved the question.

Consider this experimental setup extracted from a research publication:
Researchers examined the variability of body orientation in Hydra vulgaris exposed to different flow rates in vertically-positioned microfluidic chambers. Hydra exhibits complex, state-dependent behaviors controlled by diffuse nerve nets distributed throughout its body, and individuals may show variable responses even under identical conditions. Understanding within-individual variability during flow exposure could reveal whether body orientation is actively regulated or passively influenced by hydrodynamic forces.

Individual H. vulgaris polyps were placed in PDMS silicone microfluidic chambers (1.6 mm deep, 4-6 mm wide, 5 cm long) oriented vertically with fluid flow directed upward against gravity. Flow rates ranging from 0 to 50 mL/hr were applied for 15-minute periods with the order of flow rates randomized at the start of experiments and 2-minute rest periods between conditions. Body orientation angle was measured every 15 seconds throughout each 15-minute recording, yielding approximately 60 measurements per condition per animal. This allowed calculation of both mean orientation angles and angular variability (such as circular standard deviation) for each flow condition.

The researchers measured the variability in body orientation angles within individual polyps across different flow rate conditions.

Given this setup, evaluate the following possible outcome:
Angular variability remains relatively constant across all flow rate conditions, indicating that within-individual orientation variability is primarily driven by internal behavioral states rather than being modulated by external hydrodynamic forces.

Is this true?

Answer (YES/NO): NO